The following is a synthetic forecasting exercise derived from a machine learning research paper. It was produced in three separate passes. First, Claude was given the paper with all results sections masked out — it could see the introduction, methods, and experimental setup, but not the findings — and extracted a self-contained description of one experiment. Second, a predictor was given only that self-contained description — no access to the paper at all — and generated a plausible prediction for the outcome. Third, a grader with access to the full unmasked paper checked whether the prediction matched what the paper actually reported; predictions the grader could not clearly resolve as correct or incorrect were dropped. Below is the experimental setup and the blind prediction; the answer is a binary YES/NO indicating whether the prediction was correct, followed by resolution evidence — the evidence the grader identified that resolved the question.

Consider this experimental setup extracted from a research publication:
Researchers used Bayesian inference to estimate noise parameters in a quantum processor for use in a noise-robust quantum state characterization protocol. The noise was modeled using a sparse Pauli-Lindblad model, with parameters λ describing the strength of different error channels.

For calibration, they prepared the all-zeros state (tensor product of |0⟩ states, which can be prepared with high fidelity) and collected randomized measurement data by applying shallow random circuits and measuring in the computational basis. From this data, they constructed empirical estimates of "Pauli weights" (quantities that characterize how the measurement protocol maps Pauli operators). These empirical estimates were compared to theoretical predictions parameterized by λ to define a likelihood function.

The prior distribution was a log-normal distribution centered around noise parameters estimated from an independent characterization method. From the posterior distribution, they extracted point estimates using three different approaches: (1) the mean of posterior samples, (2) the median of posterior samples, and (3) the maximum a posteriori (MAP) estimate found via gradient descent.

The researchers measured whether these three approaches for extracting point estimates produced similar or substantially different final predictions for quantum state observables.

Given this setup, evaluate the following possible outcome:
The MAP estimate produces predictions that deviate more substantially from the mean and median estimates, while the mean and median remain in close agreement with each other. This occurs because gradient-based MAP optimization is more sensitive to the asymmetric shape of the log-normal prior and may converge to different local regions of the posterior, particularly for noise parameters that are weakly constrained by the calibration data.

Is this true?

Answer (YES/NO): NO